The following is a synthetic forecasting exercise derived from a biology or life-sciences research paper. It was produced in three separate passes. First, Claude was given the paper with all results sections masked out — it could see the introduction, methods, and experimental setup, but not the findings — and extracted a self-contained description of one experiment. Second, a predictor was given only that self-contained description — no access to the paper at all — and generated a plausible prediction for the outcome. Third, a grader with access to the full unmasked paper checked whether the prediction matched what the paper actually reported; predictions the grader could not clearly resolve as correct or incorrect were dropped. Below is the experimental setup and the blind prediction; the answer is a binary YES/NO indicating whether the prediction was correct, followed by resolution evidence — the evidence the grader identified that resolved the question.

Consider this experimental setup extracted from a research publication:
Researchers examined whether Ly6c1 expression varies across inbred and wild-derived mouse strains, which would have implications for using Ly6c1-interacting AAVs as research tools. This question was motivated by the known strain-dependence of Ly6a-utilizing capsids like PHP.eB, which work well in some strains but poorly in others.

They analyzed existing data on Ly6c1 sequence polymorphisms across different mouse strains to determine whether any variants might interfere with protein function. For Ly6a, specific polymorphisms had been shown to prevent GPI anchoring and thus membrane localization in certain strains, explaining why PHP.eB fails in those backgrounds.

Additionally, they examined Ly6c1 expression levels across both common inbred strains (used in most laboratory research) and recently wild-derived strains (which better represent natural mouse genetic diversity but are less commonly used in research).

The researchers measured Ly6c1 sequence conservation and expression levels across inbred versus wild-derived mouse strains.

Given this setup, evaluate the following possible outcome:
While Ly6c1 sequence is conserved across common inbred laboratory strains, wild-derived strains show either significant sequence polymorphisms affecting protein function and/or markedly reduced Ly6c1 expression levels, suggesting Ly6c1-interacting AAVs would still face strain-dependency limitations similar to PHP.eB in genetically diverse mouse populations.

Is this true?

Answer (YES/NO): NO